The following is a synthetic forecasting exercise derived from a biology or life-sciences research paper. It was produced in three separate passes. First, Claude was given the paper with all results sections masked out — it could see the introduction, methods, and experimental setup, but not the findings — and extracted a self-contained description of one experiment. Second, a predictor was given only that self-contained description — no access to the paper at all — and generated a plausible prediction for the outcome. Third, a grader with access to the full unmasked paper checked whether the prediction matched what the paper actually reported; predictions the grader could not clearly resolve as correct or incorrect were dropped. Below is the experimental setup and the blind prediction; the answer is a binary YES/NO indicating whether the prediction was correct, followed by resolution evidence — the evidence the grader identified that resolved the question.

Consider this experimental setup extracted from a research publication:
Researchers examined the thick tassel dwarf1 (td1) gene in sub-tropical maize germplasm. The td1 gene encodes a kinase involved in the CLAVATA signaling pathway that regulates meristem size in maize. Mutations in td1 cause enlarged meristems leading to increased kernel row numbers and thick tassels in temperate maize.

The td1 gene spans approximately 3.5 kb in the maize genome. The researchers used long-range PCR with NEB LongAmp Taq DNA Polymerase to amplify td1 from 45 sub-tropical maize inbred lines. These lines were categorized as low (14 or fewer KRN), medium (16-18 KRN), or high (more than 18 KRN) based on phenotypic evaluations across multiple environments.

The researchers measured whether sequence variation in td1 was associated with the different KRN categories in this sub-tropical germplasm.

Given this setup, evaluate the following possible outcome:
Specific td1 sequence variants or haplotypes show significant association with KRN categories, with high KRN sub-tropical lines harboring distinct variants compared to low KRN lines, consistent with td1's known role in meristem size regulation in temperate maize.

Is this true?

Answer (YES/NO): NO